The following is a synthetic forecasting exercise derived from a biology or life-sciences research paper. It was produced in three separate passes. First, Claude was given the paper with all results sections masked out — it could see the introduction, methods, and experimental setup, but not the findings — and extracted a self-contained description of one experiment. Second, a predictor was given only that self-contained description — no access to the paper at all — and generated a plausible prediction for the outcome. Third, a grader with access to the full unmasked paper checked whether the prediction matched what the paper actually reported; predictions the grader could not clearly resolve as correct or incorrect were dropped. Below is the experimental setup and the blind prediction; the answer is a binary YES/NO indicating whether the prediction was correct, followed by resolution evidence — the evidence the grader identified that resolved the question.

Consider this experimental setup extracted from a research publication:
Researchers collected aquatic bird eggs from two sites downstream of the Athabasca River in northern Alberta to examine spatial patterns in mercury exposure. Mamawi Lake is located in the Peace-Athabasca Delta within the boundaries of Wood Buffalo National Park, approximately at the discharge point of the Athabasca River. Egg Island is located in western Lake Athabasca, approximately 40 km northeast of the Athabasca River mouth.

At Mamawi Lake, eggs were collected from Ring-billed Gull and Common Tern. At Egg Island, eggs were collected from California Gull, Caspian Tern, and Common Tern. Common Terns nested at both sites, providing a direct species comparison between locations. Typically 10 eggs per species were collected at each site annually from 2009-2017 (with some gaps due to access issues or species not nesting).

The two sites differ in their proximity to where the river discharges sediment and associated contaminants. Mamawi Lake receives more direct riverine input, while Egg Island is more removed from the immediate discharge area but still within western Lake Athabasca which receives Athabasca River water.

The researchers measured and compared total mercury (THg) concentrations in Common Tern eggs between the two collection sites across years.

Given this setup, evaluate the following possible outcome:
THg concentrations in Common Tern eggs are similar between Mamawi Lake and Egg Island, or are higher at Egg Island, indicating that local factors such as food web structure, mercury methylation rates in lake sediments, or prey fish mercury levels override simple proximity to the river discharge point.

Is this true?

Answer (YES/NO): NO